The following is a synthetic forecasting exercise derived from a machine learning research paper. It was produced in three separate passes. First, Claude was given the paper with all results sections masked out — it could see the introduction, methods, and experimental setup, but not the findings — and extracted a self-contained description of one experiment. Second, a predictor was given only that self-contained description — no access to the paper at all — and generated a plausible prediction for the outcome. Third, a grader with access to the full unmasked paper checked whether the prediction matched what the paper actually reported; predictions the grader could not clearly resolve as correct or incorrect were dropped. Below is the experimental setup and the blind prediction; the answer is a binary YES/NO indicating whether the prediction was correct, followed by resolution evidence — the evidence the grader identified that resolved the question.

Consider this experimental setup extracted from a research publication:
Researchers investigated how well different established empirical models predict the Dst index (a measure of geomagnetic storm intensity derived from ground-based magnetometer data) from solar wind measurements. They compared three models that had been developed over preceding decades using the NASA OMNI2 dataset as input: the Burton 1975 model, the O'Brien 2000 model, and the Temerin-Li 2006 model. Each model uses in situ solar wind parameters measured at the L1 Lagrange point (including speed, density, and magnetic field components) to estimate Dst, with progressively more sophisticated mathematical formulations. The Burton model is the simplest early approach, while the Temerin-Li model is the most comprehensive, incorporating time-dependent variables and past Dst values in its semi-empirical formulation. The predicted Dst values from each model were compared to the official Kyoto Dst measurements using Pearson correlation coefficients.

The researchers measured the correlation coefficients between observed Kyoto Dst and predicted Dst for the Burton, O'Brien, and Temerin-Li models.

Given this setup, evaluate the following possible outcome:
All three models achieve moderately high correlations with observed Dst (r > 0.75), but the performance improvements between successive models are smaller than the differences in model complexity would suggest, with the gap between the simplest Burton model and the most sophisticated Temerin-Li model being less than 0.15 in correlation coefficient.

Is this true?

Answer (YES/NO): NO